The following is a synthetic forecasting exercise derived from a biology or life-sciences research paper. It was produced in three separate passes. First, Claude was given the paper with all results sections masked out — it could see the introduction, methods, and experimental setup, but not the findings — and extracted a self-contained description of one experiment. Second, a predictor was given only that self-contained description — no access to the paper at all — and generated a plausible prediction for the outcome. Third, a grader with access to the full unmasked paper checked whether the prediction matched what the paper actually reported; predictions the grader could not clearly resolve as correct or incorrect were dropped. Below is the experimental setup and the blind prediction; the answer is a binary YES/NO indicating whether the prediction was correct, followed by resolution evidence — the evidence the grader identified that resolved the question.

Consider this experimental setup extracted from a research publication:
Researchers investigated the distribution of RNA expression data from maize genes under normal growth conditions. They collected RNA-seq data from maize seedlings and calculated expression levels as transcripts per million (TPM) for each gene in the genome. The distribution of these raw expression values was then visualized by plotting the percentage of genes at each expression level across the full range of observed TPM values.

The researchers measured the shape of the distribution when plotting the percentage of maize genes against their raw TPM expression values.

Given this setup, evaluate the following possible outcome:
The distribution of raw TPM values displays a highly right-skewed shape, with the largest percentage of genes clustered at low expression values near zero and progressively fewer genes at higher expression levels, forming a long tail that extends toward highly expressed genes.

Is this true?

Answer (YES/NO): YES